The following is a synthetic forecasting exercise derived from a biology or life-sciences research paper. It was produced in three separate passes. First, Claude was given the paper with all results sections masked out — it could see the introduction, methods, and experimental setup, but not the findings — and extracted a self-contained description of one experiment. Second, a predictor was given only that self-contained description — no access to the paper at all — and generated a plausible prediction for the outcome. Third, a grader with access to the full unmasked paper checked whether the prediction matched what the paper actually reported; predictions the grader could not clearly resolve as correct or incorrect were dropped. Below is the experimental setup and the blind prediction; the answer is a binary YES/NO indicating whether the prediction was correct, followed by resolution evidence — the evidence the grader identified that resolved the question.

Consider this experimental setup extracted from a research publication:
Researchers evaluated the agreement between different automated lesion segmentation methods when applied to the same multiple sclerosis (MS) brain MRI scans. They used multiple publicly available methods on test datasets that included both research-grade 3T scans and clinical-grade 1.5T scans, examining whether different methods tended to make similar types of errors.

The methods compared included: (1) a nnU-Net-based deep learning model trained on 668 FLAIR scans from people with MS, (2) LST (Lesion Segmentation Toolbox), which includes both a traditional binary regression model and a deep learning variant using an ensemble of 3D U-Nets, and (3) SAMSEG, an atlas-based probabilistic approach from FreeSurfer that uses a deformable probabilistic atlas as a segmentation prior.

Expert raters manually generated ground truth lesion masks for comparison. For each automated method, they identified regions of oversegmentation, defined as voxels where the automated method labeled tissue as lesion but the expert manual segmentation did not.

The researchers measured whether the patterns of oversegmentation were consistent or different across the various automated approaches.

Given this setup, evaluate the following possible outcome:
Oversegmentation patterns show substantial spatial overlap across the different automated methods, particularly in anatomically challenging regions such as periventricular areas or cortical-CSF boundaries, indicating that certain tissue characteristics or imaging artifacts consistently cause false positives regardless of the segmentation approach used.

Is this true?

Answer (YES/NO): YES